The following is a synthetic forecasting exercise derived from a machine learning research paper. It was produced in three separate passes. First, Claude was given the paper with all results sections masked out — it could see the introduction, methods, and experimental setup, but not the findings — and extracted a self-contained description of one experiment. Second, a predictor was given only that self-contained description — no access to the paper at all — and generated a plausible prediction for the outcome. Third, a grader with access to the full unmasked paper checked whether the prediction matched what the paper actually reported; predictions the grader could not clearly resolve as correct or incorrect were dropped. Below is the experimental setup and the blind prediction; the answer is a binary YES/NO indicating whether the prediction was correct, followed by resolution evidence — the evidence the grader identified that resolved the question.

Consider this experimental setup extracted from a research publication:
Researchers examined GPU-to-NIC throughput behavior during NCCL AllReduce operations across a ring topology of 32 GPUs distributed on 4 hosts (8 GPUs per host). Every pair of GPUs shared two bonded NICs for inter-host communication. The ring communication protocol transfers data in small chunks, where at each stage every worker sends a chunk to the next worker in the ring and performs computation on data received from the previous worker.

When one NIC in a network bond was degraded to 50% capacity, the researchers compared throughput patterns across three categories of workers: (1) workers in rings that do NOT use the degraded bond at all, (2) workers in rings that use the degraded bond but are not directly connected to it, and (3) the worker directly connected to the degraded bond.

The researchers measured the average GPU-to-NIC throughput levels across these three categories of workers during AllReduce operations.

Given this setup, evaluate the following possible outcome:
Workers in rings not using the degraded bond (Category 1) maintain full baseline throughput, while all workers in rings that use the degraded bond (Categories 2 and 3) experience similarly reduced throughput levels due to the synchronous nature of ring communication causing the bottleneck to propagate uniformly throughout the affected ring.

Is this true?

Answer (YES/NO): NO